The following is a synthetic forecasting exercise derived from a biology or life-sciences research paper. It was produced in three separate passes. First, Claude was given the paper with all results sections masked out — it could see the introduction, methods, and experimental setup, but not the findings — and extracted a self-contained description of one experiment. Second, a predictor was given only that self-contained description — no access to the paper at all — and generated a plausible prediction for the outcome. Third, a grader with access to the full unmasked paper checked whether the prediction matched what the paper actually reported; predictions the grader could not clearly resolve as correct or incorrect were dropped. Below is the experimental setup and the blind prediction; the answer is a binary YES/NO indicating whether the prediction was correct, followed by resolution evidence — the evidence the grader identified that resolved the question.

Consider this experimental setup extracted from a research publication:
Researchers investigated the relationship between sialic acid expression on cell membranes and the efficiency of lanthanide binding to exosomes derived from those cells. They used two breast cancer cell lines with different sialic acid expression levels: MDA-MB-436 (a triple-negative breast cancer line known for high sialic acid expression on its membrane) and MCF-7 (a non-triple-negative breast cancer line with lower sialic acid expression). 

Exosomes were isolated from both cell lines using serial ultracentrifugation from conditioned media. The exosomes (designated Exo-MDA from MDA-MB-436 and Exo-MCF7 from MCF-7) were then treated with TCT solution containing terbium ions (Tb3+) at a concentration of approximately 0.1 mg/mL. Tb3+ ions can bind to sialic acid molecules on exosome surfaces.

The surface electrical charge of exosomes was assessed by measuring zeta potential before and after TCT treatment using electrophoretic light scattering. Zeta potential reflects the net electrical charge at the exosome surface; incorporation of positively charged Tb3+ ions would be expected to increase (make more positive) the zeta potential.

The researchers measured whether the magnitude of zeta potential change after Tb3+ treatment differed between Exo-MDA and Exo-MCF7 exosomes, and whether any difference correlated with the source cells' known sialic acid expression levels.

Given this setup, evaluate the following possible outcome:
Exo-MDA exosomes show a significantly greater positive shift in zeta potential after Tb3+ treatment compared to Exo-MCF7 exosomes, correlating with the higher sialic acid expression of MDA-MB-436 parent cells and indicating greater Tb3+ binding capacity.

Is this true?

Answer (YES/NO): YES